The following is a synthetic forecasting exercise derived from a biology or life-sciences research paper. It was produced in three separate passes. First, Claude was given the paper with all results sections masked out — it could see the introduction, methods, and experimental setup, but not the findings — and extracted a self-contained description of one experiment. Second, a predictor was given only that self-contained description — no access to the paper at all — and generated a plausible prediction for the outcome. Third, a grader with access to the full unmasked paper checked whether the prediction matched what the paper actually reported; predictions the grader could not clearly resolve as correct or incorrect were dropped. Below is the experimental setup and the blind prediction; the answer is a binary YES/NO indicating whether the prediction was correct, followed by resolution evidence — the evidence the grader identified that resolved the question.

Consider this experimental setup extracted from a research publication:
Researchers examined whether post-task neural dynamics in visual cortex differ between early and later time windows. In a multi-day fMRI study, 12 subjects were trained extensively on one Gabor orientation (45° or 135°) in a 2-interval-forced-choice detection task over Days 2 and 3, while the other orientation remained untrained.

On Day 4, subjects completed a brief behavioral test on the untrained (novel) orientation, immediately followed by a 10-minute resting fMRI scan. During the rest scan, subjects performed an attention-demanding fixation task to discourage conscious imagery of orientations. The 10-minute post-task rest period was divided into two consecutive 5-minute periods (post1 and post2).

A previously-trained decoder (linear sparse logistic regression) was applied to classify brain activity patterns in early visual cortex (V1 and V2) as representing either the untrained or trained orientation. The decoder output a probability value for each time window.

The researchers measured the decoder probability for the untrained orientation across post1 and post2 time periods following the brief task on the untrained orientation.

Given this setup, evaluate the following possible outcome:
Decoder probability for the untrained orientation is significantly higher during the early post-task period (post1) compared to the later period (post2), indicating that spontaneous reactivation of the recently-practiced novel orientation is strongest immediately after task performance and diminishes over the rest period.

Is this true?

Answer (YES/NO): YES